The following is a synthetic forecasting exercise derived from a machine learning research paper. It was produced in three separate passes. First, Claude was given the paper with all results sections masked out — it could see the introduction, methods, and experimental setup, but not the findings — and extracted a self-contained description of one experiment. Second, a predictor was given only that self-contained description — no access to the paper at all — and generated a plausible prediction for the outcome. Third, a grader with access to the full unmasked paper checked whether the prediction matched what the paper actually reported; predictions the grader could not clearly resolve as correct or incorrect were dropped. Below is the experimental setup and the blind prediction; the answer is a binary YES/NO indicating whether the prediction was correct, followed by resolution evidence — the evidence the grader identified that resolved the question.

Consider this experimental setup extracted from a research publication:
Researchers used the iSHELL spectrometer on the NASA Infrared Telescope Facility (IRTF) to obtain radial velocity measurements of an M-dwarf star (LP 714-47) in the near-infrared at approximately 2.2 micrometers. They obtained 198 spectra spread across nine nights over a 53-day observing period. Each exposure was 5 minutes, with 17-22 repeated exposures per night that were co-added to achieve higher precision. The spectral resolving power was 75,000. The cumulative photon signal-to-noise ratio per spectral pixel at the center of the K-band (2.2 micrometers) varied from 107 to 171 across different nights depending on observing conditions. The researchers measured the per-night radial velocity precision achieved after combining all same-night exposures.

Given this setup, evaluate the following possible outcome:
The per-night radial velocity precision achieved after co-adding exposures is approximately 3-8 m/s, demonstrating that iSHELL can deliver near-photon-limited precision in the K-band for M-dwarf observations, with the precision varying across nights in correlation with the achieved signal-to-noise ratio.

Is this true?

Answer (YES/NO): NO